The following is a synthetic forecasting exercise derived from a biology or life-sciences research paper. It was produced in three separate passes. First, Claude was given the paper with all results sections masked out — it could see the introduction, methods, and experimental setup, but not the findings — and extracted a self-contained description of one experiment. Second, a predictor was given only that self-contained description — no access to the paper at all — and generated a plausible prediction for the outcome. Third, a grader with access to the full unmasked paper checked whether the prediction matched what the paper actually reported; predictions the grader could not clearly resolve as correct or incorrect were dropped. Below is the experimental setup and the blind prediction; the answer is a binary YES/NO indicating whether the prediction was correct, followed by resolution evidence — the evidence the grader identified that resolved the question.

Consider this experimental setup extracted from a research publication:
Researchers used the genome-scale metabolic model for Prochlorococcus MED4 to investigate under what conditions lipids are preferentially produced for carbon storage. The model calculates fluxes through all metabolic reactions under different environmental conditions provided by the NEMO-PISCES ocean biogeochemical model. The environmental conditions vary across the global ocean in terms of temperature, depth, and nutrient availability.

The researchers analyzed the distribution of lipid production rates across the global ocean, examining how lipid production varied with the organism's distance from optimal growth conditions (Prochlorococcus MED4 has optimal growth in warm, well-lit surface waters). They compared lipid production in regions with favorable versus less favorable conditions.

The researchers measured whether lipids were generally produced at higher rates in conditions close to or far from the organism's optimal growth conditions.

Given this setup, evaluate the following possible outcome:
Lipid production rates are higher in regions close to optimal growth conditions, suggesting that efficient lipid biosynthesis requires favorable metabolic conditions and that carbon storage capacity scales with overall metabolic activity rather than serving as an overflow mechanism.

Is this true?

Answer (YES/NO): NO